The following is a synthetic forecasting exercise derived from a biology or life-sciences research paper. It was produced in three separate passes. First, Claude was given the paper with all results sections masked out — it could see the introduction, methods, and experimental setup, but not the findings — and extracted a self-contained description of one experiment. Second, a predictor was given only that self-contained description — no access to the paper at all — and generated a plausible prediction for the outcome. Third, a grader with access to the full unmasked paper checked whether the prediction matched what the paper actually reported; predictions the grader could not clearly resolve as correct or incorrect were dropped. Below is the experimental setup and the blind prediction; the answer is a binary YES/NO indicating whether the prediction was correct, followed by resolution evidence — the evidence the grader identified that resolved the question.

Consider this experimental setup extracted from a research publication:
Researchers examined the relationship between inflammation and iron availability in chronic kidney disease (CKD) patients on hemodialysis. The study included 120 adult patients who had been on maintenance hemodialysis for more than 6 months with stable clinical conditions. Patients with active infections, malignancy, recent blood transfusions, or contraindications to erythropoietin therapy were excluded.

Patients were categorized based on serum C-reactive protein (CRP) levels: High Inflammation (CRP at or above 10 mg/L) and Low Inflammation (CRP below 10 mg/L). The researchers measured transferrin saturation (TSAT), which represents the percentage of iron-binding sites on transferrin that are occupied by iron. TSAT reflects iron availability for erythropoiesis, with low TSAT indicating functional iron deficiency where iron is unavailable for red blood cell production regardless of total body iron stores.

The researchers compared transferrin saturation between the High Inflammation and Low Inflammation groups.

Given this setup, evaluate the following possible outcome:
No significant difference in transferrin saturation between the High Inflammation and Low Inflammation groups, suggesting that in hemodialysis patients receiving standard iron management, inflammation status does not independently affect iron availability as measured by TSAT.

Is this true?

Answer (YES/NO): NO